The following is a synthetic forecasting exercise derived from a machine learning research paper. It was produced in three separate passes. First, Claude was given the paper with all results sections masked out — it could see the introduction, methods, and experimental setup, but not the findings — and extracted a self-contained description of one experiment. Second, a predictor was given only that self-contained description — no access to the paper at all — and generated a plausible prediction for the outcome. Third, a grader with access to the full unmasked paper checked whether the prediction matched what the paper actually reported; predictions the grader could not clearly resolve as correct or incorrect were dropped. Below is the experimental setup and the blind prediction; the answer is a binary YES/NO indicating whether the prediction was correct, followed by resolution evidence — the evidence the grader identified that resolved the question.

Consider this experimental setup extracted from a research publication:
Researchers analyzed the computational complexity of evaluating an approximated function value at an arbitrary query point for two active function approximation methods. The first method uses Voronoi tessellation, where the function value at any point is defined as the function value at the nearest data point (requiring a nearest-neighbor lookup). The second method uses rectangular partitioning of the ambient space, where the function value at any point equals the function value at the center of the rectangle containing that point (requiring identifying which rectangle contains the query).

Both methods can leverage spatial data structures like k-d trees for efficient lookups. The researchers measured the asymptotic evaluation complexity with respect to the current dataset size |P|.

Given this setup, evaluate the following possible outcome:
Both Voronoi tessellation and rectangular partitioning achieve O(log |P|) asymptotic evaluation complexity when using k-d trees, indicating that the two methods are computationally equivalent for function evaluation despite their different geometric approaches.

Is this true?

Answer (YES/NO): YES